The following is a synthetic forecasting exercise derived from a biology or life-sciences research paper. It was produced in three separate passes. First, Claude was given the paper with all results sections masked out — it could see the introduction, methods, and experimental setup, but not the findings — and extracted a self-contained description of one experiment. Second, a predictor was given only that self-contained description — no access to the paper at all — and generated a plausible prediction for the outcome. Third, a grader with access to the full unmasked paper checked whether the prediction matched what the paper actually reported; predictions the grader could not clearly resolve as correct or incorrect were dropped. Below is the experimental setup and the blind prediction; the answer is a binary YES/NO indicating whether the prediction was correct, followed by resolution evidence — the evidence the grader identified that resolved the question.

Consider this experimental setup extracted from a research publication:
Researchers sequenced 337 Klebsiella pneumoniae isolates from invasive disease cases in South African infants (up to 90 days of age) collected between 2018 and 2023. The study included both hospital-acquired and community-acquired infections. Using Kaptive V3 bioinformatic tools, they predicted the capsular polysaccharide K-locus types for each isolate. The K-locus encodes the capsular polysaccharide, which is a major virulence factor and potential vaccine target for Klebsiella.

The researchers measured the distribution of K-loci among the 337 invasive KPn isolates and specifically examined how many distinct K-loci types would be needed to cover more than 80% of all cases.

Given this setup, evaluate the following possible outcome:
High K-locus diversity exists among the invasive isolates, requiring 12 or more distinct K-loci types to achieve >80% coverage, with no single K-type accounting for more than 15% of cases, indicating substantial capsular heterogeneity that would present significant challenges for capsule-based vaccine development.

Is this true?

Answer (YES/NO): NO